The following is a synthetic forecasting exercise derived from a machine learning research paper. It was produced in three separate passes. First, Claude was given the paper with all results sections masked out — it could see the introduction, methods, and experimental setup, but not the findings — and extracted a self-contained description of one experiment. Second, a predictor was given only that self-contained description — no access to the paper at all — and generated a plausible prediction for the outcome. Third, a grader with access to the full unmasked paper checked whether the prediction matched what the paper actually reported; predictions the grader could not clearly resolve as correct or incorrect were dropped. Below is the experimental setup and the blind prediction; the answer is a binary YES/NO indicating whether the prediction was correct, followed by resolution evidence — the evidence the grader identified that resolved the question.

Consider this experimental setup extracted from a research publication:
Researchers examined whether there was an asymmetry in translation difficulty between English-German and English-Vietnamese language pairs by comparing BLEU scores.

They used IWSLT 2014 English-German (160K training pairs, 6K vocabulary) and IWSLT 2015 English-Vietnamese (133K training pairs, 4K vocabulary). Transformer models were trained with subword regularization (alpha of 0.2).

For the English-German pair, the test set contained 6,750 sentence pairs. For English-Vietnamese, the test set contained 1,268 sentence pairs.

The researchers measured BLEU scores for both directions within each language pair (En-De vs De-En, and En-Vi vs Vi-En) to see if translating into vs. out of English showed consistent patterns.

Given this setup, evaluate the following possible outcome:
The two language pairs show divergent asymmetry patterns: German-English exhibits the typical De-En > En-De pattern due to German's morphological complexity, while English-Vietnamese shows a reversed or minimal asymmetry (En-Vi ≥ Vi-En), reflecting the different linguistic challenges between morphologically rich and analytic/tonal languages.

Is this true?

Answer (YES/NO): YES